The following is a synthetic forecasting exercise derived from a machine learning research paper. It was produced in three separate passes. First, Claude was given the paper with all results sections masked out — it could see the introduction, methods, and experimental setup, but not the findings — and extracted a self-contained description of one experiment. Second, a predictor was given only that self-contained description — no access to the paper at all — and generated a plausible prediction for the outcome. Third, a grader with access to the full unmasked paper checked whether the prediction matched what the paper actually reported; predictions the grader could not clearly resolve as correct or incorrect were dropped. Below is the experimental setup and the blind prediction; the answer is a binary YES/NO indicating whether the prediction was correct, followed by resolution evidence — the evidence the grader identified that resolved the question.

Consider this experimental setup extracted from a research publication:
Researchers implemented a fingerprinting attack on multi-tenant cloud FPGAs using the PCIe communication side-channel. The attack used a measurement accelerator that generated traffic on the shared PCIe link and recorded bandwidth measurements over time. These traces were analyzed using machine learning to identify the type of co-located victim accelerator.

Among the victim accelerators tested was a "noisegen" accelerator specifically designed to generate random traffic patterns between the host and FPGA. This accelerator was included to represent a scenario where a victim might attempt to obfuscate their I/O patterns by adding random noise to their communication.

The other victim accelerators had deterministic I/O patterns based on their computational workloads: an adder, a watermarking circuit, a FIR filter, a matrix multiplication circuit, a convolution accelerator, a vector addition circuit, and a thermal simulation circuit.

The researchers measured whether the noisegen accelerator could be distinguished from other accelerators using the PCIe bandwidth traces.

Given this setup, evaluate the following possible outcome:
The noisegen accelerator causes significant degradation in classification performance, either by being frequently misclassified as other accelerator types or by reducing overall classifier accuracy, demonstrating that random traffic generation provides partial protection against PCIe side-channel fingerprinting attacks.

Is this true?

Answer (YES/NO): NO